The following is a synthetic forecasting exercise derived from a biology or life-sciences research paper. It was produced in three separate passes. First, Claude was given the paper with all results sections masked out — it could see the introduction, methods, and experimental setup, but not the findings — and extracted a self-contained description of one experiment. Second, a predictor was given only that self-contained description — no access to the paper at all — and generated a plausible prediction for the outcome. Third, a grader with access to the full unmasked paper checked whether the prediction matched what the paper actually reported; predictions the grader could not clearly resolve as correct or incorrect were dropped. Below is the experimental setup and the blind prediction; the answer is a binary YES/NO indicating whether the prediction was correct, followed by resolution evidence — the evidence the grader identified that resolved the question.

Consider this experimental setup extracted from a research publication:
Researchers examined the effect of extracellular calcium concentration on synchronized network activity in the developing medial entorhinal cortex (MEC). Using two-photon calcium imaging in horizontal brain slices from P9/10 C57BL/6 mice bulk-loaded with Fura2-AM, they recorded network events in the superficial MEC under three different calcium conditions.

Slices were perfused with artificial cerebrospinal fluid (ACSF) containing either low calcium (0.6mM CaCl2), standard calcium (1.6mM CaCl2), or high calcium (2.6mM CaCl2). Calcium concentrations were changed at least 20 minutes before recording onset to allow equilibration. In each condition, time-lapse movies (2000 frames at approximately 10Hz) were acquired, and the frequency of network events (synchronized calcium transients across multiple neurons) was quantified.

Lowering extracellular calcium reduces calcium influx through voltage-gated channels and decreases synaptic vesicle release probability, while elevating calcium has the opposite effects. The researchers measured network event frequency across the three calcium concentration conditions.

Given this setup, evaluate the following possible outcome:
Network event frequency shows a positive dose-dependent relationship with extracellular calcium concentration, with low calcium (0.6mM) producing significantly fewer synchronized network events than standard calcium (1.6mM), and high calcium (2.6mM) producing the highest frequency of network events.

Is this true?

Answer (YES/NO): NO